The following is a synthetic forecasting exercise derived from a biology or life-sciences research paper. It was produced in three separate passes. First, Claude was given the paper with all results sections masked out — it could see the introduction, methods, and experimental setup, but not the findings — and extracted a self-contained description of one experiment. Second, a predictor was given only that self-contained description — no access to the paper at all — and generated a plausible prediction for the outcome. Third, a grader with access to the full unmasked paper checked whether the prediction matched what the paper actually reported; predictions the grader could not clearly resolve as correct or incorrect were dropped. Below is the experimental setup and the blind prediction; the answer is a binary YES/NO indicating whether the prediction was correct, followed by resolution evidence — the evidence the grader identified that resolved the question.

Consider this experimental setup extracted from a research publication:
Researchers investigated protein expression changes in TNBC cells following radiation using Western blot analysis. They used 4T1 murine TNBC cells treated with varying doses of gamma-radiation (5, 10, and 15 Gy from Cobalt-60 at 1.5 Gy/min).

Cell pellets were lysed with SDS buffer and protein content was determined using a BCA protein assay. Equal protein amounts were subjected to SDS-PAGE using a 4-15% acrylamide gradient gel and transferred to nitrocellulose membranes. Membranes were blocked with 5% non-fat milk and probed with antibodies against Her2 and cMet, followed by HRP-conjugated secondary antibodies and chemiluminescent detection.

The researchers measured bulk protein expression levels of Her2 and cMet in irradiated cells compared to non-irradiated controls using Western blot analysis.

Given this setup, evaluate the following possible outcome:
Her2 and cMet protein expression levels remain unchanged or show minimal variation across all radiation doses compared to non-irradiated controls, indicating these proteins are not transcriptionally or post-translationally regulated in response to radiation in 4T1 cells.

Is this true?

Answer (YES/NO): NO